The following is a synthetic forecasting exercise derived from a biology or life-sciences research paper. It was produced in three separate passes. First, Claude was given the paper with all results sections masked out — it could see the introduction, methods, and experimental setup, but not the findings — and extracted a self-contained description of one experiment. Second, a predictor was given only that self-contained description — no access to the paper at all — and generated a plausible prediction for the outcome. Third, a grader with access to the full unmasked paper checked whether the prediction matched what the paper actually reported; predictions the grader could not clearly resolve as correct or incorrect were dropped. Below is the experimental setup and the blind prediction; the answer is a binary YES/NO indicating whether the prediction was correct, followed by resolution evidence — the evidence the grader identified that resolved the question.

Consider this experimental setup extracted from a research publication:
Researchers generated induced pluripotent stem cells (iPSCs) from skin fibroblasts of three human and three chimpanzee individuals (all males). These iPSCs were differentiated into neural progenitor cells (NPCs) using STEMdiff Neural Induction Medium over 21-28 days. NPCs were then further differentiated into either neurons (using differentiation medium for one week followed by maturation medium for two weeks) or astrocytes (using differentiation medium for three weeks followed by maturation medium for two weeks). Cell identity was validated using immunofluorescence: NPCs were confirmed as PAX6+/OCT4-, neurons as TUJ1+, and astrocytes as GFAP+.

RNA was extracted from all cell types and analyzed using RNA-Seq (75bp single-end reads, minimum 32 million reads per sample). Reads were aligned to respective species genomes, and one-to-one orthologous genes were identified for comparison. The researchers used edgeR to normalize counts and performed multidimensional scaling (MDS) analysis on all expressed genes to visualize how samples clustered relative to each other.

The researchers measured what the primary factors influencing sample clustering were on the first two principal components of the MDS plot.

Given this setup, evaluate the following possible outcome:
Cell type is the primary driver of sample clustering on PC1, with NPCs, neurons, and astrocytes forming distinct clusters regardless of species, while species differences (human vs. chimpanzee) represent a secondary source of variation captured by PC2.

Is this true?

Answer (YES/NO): NO